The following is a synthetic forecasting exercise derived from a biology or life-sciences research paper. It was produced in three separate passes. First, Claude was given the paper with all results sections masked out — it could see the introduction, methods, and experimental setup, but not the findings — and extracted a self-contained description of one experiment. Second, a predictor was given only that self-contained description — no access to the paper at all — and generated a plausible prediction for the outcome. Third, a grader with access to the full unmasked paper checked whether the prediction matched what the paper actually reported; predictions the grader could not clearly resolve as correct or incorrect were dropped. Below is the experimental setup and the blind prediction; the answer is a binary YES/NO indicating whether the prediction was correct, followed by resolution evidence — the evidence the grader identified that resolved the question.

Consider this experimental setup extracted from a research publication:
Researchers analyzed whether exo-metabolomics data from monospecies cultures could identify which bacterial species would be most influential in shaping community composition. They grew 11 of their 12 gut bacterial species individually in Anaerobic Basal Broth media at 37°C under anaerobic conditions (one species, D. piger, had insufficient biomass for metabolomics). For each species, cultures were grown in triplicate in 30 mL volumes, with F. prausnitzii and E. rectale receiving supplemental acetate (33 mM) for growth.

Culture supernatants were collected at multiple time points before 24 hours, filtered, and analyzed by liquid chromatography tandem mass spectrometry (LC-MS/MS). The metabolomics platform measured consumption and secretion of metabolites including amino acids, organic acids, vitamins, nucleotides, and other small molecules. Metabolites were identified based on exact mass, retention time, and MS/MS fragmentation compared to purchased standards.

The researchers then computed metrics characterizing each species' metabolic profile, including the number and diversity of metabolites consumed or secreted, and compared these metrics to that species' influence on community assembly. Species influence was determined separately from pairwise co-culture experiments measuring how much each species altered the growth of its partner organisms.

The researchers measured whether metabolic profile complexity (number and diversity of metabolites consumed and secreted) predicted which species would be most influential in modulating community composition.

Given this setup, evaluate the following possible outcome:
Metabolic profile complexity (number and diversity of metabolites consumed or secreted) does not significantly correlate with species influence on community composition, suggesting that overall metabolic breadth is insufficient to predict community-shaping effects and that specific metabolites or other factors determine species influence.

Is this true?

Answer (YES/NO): YES